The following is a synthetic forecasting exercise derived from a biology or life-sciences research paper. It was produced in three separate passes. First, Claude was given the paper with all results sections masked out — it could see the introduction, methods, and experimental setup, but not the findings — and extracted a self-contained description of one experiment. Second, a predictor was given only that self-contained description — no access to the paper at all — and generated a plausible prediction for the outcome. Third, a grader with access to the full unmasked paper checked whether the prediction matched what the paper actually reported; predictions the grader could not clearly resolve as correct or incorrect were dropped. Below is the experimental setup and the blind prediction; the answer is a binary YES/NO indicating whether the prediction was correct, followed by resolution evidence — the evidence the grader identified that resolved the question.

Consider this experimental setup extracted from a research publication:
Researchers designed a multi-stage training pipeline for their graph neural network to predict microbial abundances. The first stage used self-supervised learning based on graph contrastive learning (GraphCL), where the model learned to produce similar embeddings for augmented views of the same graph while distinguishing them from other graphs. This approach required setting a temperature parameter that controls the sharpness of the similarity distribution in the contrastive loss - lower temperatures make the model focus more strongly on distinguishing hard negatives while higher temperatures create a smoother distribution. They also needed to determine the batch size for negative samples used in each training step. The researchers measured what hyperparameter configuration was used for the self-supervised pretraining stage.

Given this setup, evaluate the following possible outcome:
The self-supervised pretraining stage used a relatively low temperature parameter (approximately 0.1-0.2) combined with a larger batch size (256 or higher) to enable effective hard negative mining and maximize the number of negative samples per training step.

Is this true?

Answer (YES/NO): YES